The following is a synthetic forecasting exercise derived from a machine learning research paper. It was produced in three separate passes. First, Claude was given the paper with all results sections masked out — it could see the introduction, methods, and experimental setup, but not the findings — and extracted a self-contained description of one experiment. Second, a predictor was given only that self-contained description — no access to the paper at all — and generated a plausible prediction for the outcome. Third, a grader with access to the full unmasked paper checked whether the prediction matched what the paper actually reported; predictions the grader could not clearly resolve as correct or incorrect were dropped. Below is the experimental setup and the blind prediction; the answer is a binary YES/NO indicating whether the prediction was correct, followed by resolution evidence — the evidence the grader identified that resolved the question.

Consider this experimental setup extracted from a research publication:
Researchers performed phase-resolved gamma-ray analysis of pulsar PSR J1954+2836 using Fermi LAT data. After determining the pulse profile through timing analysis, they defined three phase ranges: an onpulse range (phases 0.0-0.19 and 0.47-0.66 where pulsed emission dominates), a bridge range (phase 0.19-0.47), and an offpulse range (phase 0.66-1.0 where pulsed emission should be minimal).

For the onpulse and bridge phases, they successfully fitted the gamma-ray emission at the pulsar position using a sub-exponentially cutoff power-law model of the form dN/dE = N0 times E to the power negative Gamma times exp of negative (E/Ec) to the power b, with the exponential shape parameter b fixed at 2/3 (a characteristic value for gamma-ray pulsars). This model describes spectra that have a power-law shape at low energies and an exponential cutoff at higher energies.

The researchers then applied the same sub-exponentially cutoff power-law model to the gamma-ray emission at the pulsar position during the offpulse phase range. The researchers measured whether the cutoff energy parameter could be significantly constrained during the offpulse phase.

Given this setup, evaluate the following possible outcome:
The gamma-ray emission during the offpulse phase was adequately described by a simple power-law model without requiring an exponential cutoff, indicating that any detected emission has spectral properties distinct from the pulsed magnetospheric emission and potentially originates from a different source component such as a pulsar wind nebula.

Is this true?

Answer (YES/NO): NO